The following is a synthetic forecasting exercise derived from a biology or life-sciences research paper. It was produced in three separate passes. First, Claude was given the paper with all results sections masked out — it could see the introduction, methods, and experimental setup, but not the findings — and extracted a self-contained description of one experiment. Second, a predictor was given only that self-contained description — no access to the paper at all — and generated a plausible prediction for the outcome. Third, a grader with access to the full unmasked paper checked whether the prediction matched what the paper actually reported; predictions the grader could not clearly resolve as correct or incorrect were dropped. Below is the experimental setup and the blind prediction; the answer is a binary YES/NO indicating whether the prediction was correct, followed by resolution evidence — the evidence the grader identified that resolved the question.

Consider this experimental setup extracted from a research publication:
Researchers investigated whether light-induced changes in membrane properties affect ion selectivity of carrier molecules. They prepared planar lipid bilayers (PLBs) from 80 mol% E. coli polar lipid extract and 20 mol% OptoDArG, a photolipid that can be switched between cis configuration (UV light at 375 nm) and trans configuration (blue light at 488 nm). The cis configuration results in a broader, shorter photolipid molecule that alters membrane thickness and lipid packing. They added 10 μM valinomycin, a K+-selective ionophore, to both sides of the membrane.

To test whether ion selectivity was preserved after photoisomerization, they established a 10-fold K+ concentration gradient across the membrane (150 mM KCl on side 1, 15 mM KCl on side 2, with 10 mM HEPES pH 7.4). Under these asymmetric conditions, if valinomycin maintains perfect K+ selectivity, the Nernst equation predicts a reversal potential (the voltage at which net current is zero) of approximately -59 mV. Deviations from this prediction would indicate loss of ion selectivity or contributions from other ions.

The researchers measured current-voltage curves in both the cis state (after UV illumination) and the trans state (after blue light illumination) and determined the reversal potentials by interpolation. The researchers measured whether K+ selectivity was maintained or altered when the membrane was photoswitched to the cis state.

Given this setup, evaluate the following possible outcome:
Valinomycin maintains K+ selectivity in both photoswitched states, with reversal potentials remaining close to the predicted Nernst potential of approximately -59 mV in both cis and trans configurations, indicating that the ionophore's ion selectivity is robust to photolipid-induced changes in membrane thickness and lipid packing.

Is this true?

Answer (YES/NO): YES